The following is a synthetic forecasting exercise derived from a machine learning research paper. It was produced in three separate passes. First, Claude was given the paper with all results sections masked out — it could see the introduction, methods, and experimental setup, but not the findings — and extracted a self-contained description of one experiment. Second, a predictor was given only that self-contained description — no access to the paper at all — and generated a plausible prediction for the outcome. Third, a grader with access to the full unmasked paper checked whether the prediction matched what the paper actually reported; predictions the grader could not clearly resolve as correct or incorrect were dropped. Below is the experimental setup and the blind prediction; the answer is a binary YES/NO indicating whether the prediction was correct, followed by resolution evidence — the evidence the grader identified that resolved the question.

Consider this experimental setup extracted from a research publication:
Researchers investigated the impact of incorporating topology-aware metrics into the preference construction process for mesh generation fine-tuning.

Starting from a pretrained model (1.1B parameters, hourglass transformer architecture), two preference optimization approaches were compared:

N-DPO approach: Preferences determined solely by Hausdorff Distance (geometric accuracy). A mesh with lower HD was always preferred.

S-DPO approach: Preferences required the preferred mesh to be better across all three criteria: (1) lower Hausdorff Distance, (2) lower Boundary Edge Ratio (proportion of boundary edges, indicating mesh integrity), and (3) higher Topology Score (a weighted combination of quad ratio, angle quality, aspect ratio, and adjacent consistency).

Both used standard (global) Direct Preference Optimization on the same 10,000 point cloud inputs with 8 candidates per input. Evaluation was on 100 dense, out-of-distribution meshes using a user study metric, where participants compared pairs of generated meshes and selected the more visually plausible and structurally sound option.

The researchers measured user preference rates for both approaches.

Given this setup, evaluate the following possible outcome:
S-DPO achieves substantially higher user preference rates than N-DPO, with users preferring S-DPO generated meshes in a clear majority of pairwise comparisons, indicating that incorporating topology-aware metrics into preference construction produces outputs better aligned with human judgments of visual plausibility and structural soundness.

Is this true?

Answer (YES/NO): NO